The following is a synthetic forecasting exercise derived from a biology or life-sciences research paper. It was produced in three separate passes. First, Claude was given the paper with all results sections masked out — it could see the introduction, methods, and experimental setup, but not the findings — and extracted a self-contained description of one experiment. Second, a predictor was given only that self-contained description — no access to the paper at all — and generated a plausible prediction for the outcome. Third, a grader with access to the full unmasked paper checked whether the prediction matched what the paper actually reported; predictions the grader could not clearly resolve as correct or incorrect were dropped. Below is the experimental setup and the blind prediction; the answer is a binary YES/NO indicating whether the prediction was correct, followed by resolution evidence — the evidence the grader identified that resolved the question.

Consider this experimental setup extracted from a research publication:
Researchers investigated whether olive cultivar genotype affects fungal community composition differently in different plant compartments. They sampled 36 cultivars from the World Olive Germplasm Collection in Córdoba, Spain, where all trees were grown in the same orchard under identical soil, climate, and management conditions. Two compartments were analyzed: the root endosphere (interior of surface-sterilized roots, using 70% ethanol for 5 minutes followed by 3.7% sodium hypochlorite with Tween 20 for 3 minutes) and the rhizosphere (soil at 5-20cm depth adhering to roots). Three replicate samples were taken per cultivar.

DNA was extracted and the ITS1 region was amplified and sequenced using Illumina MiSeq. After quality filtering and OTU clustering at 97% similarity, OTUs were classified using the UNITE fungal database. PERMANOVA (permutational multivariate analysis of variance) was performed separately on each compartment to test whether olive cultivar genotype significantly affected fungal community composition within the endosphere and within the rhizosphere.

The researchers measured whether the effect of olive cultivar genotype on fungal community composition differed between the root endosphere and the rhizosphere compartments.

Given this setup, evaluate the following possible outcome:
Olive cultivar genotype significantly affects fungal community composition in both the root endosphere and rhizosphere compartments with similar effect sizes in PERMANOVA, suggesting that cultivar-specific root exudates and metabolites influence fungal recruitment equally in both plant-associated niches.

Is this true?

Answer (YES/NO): NO